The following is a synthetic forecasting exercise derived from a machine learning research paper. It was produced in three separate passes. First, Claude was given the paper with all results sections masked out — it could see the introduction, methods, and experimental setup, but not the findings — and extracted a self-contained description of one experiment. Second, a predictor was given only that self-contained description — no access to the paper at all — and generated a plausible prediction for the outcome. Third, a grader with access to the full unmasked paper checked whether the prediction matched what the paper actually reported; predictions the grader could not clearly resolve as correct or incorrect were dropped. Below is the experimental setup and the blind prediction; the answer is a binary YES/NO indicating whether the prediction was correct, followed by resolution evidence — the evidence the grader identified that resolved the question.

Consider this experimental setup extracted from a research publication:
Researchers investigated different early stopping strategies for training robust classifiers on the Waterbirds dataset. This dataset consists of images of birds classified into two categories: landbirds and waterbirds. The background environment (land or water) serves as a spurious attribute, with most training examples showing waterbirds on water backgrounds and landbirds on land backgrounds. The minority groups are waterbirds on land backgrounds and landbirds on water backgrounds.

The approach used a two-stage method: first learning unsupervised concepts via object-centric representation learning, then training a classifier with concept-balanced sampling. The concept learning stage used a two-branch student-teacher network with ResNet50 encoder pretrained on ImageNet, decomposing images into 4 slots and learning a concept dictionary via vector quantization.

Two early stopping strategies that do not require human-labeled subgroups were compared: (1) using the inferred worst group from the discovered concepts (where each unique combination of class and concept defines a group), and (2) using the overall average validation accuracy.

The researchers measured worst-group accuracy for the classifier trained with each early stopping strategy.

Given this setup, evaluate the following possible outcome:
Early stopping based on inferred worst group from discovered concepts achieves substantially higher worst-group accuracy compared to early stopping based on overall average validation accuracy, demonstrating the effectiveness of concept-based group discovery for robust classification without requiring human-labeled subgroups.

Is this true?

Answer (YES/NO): NO